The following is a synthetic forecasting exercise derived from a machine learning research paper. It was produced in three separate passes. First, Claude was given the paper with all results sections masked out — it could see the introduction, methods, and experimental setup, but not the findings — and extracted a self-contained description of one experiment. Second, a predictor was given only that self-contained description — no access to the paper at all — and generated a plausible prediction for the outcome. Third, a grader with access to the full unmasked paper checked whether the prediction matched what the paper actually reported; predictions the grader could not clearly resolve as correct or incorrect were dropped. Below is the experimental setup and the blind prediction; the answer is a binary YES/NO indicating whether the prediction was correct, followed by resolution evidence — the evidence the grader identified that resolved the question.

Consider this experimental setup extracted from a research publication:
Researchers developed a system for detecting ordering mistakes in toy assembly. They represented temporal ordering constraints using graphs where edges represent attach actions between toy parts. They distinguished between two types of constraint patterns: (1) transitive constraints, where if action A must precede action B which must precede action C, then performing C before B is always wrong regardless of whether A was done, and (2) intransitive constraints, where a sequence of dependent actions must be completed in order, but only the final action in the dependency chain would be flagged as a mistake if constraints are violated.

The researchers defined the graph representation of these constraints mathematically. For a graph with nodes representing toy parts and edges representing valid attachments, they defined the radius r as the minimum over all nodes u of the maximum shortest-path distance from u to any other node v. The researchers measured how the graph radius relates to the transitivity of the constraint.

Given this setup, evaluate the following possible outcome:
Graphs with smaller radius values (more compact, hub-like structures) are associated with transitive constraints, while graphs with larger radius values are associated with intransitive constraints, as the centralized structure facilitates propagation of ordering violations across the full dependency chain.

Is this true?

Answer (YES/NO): YES